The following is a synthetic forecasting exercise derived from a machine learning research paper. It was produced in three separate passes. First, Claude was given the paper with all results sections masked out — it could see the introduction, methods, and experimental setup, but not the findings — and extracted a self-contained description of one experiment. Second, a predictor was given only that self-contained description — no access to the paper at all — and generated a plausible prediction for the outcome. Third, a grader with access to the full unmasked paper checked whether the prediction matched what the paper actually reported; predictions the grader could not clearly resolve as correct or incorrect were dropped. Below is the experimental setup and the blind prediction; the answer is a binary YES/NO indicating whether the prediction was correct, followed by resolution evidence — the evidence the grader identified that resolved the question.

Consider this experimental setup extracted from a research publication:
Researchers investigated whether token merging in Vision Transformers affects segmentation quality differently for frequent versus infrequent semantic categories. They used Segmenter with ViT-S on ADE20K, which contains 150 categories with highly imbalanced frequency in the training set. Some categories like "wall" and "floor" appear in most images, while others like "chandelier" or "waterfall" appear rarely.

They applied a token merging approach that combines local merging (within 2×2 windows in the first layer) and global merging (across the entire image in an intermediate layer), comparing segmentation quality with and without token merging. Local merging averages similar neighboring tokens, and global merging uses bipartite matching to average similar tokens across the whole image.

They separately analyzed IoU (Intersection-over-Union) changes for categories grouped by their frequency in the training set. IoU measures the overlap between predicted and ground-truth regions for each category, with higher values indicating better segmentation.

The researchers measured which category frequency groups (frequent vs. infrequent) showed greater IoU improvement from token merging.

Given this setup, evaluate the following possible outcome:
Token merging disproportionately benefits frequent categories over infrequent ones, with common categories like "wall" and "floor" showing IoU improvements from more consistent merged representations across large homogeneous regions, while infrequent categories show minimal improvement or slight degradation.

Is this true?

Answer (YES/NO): NO